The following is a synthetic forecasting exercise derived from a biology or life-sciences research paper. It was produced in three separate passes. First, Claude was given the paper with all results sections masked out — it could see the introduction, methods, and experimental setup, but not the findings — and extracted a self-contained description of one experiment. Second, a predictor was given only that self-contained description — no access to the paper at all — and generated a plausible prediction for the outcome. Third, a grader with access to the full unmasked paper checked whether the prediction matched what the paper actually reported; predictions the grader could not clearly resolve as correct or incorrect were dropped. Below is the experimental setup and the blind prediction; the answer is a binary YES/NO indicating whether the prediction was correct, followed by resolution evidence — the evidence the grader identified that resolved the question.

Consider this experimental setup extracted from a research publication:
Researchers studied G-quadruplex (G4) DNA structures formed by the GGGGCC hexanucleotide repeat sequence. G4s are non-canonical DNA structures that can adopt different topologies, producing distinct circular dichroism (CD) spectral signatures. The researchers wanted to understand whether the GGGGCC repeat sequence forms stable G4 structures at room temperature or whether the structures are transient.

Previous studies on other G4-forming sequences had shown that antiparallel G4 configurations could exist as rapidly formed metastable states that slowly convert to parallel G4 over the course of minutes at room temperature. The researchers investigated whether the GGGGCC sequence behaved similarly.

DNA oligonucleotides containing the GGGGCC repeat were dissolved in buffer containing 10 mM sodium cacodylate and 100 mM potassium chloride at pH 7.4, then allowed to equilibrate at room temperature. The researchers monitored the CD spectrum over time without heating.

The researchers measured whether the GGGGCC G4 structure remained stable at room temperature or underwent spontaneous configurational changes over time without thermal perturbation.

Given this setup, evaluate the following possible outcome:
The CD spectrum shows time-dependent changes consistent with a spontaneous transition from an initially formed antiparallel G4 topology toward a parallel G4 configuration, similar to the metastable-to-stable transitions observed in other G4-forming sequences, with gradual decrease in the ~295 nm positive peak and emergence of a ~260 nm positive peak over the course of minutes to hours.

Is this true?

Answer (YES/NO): NO